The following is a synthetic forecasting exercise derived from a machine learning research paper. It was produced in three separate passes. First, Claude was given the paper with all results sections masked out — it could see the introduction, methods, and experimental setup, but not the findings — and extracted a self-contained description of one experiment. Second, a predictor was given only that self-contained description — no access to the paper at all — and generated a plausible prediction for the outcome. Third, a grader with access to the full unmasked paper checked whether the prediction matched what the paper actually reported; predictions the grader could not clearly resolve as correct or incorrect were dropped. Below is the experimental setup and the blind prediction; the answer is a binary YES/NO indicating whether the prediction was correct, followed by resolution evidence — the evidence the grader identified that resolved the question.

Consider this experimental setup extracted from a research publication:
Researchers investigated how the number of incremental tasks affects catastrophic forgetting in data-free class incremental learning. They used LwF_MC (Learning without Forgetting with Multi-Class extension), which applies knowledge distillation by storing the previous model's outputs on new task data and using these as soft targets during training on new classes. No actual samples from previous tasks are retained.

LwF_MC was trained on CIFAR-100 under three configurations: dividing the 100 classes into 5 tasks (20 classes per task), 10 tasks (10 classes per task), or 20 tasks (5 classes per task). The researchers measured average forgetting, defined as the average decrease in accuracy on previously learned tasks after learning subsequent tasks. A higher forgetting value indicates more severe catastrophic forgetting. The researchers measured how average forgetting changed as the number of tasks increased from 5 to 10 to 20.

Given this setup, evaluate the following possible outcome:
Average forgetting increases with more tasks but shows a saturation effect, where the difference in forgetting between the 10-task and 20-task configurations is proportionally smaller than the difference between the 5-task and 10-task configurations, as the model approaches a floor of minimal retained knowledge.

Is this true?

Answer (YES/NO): YES